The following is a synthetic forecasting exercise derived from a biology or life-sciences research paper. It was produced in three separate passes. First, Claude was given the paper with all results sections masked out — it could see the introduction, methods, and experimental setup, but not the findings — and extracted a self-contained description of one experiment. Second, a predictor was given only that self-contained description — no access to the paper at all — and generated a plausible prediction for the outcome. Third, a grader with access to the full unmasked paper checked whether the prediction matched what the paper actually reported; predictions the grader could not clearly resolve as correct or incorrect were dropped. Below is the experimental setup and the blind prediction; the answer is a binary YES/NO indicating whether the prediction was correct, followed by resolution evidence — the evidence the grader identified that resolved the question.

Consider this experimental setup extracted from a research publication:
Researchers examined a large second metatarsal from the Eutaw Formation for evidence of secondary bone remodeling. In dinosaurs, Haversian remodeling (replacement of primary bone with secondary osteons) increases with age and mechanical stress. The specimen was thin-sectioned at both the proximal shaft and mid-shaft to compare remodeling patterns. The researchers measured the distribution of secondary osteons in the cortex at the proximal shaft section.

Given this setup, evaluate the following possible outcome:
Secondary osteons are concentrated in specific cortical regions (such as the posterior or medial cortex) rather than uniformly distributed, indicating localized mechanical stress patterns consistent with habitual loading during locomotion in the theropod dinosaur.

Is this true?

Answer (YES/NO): NO